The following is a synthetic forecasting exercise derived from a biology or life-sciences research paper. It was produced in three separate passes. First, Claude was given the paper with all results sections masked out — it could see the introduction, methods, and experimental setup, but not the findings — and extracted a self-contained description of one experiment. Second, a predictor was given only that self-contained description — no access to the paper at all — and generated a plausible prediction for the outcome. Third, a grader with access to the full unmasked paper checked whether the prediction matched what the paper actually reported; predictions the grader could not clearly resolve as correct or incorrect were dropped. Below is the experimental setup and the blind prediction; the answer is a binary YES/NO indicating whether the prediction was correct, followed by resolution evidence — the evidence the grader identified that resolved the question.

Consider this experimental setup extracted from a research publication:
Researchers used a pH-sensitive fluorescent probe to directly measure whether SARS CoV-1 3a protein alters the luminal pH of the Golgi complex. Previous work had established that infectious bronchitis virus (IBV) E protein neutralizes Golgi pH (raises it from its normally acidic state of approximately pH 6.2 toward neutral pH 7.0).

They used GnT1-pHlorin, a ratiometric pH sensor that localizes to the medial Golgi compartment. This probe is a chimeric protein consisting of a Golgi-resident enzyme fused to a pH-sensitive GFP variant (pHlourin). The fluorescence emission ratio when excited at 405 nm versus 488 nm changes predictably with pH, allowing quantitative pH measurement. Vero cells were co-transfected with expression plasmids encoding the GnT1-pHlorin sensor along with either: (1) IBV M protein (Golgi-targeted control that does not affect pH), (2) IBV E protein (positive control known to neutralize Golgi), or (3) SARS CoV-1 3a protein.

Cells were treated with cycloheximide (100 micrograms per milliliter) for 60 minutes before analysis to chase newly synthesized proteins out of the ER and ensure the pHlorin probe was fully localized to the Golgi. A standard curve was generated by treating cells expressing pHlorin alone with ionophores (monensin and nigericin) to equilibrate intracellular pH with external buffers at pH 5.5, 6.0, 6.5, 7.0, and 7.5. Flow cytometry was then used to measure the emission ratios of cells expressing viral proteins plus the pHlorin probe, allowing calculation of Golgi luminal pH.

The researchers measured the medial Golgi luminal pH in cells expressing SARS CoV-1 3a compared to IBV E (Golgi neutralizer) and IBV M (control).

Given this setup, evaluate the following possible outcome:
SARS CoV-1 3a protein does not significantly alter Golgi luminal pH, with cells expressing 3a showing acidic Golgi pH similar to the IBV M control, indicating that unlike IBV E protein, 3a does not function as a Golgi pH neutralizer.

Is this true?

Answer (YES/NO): NO